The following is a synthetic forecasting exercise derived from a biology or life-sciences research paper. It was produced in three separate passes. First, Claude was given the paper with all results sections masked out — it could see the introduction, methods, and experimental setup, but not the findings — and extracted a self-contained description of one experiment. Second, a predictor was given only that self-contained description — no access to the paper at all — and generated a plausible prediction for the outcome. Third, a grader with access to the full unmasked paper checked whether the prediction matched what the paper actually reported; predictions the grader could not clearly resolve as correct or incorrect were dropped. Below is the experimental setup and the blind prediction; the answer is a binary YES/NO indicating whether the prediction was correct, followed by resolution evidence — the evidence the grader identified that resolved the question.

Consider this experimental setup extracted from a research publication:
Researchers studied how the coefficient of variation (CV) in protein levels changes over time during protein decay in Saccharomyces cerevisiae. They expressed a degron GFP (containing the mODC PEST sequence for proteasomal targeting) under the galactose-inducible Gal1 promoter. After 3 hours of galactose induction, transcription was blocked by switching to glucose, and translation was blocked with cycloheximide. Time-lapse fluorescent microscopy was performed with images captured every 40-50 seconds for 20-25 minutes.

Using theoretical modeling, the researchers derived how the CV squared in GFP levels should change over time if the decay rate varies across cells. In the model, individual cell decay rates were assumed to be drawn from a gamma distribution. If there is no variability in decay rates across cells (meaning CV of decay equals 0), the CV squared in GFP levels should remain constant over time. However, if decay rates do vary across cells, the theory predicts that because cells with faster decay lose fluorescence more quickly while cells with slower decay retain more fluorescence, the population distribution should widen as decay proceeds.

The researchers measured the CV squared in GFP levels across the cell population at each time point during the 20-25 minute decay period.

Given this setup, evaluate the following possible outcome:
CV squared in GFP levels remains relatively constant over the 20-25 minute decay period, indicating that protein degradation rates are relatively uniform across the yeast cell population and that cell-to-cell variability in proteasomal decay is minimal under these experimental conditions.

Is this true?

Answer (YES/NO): NO